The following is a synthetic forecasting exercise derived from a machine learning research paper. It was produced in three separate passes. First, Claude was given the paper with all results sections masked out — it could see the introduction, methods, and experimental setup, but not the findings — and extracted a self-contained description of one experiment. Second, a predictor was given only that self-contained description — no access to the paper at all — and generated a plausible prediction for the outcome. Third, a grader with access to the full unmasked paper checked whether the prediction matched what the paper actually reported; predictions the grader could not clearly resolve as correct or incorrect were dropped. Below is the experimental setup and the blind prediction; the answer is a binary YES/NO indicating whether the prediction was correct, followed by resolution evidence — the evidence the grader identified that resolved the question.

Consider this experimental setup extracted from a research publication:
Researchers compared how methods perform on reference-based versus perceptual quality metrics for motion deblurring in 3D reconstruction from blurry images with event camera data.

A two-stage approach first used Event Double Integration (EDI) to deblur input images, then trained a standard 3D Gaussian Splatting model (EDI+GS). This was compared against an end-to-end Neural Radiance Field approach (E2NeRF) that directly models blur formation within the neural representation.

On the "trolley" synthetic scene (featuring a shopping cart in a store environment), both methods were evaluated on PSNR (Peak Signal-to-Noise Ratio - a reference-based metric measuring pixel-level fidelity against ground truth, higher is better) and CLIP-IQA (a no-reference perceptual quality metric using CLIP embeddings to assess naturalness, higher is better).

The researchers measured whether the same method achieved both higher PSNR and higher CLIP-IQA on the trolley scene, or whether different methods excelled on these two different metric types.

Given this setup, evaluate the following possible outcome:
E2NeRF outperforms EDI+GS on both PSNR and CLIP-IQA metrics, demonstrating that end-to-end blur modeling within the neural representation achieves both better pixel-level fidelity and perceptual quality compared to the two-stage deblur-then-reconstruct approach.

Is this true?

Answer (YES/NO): NO